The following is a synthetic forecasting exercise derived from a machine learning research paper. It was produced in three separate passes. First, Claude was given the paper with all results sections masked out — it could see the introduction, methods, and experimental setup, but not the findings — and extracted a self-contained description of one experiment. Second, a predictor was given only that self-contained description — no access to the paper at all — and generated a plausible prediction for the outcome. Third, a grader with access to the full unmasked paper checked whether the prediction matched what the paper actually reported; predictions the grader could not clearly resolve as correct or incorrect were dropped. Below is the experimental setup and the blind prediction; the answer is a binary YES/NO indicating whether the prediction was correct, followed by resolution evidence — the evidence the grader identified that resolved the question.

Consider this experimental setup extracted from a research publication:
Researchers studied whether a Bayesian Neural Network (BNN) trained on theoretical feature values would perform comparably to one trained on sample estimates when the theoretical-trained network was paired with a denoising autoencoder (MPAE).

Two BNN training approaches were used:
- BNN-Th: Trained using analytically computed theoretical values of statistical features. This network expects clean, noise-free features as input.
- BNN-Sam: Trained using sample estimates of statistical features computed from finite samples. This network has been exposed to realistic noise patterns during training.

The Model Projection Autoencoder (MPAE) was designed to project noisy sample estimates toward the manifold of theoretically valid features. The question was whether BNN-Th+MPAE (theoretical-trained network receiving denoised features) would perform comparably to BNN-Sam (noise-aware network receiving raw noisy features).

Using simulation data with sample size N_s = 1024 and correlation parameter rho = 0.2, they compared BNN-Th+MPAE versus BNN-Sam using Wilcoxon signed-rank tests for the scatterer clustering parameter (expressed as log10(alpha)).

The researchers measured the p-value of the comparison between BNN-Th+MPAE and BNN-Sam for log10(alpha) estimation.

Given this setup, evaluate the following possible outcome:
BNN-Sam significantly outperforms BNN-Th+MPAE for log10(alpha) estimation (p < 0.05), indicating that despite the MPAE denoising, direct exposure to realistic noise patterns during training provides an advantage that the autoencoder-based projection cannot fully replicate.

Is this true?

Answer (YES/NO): NO